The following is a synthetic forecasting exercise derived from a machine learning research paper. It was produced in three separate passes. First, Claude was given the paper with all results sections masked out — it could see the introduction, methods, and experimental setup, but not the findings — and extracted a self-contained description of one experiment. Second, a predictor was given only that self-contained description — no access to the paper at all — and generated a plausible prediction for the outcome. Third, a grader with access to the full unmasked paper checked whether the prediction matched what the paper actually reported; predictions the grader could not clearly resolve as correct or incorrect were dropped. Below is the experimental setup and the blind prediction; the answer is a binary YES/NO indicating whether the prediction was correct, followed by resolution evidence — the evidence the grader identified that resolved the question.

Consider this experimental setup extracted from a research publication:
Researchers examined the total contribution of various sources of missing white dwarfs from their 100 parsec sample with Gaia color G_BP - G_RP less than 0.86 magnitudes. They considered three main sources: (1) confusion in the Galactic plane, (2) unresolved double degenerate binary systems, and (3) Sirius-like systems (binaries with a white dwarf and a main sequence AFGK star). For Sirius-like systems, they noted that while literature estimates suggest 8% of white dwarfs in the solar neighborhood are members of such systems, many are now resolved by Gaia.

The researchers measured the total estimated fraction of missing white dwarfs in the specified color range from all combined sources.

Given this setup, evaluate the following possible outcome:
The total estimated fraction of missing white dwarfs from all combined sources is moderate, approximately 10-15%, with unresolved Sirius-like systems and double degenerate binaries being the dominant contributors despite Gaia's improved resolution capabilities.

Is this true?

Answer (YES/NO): NO